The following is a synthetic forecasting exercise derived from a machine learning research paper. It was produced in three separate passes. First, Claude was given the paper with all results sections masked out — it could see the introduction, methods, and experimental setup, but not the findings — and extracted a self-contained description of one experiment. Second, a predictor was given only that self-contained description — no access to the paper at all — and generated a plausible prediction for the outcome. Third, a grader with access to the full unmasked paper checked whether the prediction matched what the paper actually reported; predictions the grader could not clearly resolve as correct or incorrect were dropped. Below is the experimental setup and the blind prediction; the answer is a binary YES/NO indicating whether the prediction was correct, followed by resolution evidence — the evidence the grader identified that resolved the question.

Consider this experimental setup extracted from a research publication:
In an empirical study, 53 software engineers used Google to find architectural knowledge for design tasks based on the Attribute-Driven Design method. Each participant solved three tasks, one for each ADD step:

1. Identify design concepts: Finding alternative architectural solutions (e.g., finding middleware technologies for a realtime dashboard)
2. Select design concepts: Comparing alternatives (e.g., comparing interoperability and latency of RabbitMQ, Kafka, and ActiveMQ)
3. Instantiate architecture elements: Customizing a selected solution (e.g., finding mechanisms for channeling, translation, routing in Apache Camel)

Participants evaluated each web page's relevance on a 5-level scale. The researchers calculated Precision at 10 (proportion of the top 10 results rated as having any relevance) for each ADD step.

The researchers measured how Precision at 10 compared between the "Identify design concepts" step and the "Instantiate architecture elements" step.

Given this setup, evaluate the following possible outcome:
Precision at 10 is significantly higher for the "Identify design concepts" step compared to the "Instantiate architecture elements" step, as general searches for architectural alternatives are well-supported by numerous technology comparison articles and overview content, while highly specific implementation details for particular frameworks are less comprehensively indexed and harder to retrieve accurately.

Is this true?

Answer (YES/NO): NO